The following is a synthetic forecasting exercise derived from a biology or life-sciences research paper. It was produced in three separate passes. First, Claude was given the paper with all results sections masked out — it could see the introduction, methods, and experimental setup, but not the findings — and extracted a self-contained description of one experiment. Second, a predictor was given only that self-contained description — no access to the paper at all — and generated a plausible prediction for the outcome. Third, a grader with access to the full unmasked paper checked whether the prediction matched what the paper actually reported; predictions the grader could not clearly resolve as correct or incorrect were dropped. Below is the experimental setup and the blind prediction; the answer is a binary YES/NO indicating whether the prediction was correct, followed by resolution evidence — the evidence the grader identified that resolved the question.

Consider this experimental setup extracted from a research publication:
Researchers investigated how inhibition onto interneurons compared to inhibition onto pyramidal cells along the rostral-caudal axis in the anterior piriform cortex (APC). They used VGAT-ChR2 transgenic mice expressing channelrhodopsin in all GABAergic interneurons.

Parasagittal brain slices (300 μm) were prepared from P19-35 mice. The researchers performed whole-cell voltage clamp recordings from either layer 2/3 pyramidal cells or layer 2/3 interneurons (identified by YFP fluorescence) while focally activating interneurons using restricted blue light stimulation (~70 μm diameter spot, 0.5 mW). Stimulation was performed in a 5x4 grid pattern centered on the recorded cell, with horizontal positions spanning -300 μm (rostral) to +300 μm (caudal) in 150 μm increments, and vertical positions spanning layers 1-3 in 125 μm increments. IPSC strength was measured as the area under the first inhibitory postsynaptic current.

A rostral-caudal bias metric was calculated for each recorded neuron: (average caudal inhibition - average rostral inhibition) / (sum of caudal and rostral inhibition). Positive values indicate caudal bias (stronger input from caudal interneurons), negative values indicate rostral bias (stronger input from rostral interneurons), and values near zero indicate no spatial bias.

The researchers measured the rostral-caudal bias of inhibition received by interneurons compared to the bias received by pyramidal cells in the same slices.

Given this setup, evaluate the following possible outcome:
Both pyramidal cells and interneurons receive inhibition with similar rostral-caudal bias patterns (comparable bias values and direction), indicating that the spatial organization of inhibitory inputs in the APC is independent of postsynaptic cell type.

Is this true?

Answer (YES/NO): NO